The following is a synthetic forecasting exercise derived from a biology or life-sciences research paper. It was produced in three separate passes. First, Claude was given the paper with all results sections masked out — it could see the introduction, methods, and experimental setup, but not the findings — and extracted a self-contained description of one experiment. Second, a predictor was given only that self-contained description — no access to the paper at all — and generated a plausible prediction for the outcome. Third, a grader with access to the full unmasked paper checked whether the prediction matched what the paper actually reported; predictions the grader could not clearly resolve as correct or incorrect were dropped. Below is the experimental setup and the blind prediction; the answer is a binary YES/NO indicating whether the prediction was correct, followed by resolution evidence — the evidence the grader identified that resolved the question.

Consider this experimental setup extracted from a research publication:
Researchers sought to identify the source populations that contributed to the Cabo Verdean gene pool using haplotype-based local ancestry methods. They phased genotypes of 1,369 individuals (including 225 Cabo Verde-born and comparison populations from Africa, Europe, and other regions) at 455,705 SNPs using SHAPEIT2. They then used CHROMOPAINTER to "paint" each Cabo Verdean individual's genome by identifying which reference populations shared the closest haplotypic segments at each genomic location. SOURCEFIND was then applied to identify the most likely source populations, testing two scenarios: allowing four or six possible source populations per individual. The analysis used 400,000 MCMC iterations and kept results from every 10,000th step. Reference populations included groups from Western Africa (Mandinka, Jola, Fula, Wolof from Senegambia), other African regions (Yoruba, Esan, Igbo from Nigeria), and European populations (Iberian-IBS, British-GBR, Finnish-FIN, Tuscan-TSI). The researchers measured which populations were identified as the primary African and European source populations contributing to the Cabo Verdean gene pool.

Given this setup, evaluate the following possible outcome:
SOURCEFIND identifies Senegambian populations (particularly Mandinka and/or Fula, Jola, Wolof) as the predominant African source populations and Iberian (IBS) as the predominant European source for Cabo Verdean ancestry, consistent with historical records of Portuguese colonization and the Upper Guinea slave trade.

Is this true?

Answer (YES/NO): YES